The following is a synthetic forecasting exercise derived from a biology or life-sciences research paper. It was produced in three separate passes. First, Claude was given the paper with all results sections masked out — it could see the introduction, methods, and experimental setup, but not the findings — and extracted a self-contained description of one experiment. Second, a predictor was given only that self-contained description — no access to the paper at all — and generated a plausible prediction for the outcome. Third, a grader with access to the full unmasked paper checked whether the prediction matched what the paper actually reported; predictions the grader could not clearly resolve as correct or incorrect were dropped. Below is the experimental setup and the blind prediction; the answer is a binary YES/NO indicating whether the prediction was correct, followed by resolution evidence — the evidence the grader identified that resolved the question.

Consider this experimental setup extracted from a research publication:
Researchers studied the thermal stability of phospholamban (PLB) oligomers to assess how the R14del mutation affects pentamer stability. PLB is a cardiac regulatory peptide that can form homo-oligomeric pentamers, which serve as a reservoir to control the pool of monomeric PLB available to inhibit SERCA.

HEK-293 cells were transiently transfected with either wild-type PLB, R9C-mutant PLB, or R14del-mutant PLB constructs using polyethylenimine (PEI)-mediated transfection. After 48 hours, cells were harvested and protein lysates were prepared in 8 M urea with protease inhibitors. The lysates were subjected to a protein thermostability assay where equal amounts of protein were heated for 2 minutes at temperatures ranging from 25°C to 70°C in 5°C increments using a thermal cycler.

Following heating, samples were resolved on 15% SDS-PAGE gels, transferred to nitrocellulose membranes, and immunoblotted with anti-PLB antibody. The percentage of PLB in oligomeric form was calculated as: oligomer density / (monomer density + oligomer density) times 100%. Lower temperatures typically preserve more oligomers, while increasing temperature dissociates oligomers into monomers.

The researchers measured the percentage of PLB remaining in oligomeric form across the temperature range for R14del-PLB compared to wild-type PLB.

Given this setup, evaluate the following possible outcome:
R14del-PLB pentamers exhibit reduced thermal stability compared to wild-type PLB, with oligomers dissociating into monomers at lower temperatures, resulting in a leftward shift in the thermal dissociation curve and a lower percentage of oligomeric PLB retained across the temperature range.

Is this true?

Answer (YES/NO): NO